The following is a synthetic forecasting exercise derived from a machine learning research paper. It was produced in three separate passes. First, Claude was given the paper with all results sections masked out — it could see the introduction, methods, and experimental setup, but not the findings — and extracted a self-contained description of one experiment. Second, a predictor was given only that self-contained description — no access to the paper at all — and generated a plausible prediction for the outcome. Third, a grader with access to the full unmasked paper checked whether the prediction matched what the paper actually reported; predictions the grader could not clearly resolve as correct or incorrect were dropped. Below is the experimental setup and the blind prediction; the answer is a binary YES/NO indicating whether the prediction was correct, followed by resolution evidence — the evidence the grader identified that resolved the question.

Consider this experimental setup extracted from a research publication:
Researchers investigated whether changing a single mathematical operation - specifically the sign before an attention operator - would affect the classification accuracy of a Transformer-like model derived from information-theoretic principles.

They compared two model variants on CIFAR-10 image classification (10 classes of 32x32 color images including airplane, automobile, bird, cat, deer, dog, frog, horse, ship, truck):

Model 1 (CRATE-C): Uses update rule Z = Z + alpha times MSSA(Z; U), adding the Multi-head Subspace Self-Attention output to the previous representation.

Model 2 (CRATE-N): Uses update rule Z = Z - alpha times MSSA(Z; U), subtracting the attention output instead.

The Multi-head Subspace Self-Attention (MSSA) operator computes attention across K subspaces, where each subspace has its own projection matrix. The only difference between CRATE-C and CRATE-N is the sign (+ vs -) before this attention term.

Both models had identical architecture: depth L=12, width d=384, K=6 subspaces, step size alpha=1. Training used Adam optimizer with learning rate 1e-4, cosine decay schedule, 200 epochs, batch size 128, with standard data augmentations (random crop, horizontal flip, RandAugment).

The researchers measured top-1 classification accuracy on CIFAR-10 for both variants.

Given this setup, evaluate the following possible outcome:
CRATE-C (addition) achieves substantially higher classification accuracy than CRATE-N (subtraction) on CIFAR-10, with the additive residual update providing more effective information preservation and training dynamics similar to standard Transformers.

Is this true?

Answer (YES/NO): NO